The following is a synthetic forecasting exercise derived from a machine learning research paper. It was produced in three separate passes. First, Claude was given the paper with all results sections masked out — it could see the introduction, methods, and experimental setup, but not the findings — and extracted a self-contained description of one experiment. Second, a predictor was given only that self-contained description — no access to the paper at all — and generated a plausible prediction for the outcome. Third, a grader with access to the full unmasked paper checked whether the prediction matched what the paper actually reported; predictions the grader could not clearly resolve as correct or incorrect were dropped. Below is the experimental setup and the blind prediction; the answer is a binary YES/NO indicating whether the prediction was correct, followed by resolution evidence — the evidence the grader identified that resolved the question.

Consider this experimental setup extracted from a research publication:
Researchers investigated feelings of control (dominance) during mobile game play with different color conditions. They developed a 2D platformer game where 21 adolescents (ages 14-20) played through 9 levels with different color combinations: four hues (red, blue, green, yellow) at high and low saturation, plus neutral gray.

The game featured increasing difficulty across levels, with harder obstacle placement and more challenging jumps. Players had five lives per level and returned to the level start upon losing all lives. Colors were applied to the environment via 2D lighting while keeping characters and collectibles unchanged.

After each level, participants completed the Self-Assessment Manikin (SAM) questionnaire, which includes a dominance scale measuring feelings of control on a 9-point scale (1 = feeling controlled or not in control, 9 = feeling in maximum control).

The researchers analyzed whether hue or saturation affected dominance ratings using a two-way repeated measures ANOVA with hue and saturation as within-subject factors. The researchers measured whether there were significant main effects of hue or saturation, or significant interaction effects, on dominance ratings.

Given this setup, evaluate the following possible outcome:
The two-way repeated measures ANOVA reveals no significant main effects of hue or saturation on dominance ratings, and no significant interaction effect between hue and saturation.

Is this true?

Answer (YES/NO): YES